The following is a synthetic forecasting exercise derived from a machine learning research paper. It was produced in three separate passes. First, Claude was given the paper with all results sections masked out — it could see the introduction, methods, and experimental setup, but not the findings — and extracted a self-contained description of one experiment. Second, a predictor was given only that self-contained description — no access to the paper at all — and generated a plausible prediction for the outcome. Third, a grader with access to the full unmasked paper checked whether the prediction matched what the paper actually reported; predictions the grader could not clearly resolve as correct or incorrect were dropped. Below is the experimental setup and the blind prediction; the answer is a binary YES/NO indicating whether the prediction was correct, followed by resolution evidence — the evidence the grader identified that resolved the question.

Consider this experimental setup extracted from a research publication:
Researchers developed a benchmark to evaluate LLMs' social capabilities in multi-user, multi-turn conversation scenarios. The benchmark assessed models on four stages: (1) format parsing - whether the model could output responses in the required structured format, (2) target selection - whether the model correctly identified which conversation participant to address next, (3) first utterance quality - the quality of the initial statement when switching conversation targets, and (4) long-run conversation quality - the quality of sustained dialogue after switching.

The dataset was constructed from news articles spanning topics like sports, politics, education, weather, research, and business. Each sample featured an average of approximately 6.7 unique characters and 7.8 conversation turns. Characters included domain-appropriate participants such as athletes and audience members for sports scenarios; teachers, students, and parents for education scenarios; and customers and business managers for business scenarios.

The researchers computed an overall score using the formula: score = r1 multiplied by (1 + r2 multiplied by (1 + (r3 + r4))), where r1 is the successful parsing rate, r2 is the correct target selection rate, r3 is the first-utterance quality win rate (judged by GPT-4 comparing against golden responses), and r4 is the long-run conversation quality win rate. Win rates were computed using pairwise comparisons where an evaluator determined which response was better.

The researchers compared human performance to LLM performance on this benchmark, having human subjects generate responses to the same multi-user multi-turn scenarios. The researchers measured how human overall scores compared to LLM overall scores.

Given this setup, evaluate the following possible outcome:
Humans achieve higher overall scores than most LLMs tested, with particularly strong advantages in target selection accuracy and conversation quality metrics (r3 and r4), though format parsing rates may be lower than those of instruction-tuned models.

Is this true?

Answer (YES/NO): NO